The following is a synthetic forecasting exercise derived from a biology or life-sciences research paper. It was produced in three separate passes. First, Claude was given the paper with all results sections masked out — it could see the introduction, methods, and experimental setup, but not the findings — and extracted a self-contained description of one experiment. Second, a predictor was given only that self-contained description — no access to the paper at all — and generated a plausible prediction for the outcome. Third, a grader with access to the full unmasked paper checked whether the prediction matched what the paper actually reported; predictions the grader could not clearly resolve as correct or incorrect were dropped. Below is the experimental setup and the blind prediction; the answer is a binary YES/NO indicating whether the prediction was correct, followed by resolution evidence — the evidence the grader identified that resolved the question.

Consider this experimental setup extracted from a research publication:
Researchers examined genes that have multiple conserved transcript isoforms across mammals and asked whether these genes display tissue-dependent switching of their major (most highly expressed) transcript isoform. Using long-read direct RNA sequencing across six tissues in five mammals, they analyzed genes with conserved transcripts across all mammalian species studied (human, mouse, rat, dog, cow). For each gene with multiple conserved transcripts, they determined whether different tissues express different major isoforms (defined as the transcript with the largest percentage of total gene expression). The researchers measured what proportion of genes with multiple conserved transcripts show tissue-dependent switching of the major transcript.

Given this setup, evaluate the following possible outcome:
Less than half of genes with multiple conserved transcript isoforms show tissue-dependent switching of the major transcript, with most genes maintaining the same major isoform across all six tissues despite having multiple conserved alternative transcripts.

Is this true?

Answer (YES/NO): YES